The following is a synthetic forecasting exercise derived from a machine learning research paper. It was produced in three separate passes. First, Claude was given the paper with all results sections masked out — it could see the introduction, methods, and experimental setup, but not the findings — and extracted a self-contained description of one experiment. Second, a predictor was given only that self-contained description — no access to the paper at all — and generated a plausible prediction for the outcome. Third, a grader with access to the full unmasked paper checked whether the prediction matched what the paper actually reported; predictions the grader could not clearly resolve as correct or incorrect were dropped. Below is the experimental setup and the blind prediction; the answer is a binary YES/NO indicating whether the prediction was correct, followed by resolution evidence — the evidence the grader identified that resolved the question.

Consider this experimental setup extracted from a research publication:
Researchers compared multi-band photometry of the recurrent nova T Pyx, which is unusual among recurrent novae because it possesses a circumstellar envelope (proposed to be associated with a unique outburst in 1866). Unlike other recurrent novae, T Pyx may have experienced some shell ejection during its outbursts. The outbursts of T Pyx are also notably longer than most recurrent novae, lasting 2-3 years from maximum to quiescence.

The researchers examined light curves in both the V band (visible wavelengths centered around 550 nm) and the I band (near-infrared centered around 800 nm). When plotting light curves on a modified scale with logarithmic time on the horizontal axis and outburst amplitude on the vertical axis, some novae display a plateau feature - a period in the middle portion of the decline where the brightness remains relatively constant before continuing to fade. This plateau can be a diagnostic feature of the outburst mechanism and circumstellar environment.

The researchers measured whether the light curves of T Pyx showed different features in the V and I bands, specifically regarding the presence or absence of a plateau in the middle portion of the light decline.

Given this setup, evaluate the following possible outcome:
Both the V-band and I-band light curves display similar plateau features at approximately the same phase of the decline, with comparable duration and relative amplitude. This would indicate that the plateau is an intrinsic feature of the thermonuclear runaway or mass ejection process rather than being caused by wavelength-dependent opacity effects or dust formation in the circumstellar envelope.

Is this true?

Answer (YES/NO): NO